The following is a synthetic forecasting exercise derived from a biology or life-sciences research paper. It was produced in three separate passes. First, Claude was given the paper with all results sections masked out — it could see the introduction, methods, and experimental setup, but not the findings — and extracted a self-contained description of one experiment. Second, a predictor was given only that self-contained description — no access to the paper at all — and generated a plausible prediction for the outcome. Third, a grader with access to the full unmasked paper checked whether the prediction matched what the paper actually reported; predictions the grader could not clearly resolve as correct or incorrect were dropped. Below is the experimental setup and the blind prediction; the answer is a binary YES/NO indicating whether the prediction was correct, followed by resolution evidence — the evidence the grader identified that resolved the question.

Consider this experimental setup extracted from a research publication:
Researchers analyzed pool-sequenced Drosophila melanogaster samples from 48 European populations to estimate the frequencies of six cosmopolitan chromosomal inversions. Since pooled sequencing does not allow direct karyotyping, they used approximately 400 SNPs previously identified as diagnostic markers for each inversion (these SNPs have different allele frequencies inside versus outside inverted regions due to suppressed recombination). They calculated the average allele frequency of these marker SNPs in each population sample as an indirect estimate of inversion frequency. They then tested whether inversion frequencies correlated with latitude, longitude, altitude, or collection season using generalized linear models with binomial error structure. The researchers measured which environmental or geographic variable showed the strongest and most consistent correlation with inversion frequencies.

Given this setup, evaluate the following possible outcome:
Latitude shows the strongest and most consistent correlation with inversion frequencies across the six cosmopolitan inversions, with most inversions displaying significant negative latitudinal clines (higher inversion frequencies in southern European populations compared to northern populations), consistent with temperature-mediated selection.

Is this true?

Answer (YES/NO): NO